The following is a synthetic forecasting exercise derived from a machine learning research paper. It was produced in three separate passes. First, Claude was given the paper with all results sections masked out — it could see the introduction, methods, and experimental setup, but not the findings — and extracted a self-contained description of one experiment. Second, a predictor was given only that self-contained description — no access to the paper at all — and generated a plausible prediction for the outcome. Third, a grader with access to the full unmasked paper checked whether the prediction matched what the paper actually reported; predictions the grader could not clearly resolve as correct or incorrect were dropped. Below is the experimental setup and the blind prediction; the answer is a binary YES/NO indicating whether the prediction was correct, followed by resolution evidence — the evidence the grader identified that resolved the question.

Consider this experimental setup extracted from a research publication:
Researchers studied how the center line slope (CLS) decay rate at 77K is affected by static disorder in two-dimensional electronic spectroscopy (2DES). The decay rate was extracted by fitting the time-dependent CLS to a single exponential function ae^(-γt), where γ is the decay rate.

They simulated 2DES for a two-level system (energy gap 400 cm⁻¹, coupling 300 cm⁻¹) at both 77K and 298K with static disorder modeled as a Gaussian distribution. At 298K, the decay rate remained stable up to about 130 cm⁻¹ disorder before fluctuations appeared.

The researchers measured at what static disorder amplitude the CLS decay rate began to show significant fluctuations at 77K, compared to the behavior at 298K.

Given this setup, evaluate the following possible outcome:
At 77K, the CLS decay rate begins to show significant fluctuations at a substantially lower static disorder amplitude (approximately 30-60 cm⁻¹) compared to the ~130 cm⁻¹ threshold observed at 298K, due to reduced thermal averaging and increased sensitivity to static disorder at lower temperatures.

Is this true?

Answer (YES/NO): NO